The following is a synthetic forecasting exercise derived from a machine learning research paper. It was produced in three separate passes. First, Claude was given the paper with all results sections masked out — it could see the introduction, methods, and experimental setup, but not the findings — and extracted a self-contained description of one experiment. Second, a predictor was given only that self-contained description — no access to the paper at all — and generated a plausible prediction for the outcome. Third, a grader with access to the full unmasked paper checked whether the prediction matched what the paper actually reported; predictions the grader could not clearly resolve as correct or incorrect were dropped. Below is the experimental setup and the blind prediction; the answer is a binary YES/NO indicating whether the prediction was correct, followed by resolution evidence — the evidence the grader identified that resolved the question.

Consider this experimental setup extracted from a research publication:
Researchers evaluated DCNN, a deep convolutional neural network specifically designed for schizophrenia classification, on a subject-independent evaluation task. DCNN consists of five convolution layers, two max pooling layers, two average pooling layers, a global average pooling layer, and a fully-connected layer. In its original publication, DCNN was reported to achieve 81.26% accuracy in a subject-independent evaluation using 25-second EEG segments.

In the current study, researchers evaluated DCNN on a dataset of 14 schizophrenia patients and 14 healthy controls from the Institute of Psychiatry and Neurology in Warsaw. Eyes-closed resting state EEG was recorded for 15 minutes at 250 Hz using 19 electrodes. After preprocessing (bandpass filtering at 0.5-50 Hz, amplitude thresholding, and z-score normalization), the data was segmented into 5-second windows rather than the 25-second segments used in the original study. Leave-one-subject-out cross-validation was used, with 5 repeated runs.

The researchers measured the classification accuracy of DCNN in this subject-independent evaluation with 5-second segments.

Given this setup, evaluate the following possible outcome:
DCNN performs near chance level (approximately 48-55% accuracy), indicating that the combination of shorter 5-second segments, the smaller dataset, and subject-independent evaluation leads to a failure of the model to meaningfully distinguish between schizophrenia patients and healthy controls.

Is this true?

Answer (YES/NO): NO